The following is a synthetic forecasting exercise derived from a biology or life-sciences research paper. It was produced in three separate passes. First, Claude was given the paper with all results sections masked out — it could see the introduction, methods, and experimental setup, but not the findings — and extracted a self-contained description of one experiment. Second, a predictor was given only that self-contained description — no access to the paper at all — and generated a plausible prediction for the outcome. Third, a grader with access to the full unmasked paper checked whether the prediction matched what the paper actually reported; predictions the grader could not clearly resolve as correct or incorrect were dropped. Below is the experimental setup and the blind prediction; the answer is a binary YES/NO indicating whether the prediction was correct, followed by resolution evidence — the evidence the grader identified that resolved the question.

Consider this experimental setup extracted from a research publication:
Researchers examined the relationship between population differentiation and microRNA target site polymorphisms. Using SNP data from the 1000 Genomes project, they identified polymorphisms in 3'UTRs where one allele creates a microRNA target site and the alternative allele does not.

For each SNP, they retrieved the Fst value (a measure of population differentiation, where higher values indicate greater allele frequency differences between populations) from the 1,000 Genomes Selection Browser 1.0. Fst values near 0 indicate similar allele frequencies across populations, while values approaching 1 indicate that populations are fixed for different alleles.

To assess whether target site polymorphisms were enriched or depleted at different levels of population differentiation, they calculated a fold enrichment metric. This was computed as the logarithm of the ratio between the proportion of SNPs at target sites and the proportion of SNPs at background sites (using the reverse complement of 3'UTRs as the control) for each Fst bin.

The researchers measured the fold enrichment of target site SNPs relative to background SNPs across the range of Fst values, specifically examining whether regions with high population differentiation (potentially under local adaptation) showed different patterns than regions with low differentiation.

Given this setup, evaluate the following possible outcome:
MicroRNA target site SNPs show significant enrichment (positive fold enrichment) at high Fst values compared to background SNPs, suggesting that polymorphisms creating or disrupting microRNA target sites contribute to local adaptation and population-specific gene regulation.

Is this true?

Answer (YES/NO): NO